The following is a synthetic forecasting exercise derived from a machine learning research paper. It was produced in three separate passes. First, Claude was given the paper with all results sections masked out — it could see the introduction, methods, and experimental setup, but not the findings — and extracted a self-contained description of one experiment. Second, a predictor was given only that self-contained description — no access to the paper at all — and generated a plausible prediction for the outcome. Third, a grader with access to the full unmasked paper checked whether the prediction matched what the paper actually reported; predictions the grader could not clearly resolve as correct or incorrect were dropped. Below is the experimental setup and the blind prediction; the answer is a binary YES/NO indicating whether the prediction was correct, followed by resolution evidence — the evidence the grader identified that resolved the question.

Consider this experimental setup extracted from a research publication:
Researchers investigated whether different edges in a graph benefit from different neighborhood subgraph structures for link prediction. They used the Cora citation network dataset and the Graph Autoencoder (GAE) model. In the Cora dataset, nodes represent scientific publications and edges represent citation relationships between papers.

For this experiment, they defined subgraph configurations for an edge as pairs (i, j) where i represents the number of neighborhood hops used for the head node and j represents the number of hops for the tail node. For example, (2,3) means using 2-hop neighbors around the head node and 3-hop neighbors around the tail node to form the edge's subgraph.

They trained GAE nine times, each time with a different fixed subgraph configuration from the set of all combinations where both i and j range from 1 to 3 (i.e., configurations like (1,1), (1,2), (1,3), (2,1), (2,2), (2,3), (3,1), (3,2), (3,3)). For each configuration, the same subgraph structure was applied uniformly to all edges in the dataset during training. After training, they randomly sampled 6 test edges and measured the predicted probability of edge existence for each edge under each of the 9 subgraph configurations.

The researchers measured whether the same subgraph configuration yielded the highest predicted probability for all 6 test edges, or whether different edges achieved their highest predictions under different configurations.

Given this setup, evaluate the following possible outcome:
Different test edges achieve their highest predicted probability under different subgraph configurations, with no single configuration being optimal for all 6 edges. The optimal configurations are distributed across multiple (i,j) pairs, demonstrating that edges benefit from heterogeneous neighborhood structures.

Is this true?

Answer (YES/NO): YES